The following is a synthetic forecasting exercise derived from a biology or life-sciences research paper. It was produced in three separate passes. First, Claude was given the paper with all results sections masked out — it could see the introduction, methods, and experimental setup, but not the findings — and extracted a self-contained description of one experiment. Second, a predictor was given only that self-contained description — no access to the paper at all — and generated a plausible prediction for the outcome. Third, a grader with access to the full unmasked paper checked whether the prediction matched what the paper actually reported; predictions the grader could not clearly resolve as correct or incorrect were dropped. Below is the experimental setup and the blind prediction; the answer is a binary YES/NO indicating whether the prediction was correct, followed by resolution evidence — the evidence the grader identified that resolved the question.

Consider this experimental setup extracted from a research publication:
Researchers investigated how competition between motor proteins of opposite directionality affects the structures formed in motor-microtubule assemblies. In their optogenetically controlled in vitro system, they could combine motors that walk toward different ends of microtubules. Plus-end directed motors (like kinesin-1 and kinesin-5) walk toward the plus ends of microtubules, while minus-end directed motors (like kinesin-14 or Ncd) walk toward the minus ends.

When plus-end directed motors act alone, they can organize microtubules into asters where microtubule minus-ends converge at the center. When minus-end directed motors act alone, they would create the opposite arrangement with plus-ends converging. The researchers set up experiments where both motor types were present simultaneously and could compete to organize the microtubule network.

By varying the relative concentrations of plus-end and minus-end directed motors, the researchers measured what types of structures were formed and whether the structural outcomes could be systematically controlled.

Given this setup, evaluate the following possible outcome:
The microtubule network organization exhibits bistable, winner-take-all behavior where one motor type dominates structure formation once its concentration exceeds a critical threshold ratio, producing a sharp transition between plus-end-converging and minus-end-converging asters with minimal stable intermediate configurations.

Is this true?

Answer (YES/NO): NO